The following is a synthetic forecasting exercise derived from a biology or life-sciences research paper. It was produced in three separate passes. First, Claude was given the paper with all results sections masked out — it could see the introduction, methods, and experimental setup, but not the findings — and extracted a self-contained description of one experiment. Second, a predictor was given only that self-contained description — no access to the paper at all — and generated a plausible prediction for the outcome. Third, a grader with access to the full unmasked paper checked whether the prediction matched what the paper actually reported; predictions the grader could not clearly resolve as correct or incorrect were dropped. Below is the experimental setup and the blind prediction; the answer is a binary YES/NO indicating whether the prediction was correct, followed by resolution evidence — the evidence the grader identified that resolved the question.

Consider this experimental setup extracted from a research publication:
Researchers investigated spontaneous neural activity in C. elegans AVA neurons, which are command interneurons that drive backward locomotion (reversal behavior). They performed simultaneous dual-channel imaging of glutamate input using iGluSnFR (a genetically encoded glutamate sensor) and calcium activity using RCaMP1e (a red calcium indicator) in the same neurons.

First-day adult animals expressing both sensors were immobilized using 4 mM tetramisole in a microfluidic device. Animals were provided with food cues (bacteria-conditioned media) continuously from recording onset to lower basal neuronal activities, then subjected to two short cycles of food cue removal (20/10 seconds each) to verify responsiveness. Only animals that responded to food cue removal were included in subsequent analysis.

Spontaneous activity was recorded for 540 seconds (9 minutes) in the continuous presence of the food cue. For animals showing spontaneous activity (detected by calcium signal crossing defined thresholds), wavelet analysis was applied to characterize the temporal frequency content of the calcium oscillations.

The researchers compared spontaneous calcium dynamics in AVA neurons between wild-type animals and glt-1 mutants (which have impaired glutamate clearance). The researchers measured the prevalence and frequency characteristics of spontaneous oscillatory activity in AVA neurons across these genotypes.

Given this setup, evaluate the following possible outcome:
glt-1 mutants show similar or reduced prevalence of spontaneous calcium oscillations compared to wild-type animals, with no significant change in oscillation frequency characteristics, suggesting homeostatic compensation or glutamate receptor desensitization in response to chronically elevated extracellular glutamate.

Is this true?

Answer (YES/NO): NO